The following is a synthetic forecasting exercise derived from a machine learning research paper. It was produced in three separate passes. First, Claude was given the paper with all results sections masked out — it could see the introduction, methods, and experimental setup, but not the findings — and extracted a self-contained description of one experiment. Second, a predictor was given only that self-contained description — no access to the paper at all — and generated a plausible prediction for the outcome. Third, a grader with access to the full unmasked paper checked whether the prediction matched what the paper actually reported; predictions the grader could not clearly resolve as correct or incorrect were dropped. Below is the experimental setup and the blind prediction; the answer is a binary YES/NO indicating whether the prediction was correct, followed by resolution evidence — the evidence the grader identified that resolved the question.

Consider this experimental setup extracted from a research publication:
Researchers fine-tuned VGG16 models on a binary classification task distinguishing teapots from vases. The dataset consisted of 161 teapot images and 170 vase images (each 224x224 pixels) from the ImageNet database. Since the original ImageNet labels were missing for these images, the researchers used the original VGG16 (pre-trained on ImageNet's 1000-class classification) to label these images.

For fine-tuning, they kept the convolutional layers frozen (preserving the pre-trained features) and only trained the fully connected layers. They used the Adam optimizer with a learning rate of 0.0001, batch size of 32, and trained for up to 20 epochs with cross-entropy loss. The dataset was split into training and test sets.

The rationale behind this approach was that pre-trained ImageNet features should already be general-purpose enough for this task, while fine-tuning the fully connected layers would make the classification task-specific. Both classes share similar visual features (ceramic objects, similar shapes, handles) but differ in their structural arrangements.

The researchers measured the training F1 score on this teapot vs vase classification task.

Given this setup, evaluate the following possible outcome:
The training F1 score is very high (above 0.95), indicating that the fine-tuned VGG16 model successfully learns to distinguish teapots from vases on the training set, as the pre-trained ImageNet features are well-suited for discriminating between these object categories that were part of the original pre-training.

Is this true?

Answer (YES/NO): YES